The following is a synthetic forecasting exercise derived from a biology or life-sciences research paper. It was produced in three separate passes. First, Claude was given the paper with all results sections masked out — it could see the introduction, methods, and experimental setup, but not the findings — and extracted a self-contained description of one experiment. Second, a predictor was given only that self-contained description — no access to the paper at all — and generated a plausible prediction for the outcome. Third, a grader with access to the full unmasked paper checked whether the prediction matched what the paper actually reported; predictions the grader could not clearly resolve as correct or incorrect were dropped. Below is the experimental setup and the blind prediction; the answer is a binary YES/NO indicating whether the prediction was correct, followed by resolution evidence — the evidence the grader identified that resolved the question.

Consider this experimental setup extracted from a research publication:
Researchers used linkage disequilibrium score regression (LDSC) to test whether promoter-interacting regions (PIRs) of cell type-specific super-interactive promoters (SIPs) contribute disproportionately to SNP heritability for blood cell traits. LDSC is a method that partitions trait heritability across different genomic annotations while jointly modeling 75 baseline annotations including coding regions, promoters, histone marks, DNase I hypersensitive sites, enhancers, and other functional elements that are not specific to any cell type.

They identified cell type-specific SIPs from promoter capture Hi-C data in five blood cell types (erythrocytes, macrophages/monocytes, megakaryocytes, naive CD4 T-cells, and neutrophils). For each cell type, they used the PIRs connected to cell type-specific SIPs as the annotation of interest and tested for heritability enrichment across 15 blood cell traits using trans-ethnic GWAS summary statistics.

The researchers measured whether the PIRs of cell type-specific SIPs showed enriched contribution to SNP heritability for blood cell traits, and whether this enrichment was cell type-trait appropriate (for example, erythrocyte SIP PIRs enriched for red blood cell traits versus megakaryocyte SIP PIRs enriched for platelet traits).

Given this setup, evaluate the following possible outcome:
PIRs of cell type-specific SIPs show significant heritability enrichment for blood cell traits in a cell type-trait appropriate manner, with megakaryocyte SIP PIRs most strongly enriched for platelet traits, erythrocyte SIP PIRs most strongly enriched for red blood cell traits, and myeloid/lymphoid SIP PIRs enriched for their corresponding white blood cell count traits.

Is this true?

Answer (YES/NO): YES